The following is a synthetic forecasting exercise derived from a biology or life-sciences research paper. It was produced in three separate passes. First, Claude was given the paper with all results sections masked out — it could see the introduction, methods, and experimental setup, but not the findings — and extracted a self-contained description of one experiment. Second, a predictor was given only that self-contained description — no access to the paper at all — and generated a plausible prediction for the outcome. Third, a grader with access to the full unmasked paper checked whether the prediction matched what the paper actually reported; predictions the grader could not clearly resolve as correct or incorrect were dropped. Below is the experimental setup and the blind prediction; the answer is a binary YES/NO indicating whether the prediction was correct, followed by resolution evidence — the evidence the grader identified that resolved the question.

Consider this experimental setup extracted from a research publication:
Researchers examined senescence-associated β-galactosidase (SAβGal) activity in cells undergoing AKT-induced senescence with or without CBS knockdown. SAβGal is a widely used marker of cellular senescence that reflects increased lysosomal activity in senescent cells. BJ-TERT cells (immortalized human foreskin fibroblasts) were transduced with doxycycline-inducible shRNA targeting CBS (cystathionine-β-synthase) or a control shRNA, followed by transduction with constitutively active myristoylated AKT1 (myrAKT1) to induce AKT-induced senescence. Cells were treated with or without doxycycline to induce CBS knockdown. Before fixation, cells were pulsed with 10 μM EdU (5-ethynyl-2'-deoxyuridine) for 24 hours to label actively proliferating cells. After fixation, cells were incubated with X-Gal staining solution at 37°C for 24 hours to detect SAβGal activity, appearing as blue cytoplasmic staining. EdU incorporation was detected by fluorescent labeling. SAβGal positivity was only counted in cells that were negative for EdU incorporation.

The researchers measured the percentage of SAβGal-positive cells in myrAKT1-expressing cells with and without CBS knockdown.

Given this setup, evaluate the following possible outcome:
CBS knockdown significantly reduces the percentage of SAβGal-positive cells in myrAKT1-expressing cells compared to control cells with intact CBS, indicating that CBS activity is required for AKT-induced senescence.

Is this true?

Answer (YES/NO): YES